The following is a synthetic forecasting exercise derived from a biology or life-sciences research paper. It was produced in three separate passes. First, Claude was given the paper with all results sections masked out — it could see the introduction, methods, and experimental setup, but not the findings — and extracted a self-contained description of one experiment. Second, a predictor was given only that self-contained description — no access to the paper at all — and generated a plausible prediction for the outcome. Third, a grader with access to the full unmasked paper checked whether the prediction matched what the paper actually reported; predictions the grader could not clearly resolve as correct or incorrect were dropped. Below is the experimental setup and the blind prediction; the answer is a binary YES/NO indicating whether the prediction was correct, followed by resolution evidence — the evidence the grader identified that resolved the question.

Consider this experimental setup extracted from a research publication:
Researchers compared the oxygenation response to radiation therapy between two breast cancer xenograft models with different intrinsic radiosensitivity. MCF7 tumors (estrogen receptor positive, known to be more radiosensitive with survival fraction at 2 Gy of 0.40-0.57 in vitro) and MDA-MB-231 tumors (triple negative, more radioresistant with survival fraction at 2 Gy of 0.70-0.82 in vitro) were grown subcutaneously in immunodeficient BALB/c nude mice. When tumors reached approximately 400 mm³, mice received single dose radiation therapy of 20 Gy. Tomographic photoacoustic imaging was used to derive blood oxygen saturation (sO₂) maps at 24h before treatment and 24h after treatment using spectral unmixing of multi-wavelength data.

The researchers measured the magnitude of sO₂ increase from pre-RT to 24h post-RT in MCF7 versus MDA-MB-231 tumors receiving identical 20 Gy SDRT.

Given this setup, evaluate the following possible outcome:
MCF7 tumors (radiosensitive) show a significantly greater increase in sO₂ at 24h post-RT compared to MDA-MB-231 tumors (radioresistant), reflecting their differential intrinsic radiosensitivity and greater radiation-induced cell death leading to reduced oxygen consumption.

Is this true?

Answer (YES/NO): NO